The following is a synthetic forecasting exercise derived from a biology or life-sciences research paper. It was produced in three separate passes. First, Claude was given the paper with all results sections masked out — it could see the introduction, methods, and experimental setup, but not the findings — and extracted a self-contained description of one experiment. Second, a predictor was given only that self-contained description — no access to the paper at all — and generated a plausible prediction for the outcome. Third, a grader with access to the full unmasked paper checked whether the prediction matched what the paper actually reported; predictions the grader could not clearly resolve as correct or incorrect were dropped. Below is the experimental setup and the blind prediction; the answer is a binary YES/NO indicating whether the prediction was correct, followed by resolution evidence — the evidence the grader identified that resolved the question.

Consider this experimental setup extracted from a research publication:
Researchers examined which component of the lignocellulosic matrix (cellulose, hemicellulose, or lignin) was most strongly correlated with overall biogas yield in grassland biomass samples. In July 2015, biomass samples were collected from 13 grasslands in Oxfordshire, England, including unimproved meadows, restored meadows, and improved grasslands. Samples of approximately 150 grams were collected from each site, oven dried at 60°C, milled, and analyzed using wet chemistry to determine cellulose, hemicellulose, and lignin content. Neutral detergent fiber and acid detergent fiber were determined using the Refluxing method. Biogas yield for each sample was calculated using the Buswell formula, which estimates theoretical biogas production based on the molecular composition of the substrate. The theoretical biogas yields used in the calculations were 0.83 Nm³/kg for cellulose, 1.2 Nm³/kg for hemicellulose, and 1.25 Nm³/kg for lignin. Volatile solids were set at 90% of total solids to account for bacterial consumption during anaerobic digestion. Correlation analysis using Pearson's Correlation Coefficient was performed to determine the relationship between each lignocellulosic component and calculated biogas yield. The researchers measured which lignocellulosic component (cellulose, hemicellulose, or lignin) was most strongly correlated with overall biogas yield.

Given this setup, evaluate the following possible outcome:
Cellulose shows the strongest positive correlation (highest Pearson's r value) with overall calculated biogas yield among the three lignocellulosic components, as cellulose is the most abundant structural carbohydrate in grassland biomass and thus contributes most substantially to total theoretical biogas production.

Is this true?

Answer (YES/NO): NO